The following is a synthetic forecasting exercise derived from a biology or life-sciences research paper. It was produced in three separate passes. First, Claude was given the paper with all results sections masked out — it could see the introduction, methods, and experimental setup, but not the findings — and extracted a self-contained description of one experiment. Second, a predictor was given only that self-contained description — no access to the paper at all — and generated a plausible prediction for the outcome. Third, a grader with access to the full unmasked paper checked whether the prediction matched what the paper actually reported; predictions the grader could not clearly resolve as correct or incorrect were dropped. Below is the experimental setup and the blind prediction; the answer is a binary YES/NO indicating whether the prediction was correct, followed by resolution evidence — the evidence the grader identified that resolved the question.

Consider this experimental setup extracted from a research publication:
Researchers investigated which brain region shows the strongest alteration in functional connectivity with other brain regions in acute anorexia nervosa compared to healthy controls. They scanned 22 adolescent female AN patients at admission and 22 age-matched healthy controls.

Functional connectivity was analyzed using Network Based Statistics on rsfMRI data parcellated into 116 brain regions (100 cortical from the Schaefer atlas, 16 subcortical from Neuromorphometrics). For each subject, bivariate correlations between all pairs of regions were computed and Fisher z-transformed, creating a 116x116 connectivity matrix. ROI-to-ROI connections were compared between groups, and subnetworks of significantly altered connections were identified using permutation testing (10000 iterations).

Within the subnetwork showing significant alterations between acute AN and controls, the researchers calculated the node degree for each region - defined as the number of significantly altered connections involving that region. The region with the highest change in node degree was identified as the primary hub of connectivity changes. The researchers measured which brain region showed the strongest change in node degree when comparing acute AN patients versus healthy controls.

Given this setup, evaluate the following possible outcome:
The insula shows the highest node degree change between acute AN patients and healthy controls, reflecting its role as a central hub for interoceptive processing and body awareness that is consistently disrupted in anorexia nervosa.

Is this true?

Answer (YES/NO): NO